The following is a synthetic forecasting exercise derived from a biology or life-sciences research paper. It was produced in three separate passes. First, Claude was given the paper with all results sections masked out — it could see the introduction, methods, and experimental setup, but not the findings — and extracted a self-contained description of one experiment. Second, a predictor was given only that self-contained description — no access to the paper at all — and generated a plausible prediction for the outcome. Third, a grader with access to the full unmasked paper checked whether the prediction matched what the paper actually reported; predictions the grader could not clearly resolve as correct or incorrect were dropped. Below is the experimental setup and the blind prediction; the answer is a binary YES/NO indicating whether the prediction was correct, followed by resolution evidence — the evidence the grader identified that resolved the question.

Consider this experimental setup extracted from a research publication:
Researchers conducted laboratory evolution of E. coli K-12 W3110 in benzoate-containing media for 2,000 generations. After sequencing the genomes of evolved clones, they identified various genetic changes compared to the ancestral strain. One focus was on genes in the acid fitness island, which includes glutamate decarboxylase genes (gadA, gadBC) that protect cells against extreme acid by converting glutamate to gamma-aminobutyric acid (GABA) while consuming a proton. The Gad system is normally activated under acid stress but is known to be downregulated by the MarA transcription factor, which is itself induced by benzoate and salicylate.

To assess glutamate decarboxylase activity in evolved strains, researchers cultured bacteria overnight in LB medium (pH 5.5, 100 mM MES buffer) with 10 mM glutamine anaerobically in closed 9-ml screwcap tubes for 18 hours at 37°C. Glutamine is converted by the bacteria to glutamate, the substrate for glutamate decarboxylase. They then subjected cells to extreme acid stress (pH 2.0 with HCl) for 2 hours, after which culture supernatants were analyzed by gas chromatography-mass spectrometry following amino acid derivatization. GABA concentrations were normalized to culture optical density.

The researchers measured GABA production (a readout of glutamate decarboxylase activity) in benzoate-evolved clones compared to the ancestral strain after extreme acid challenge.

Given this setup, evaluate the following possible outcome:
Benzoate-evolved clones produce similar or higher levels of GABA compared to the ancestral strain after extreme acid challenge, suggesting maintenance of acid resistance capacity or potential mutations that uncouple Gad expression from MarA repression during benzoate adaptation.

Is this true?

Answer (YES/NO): NO